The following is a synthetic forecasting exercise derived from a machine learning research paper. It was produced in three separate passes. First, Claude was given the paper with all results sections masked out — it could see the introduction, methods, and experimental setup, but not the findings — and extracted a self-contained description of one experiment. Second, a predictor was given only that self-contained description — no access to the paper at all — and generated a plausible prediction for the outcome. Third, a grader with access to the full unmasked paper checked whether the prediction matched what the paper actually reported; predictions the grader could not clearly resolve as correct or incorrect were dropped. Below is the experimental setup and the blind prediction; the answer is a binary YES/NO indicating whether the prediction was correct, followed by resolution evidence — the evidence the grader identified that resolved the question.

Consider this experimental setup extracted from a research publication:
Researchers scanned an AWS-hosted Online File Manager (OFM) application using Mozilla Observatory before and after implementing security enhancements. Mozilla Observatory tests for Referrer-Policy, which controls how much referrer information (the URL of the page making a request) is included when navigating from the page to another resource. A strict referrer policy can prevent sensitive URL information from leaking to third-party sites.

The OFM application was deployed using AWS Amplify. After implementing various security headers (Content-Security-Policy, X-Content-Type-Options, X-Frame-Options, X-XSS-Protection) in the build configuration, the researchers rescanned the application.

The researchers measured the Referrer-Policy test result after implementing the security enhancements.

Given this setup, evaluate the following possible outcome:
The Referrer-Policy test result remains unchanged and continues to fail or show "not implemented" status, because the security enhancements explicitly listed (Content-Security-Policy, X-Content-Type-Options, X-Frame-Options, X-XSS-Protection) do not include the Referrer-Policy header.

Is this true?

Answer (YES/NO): YES